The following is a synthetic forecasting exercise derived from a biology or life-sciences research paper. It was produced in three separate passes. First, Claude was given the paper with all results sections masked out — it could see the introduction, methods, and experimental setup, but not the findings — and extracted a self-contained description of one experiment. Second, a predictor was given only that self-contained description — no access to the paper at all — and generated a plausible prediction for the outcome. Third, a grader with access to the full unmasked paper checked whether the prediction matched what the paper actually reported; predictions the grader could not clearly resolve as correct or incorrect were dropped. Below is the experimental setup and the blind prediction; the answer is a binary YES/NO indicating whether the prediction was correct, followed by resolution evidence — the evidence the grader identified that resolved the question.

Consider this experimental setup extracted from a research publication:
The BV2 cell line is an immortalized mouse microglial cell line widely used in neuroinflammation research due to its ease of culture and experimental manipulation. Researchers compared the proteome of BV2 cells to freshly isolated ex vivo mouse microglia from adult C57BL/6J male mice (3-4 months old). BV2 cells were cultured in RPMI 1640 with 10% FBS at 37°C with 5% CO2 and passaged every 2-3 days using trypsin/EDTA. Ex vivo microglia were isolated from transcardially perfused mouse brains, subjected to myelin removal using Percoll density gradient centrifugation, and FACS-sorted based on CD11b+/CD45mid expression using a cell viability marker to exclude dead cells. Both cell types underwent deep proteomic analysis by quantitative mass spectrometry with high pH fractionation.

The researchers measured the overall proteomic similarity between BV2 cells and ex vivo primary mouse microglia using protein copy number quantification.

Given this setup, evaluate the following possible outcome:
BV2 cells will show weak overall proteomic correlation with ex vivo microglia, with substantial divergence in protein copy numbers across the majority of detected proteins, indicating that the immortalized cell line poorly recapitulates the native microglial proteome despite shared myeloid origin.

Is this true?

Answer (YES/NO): YES